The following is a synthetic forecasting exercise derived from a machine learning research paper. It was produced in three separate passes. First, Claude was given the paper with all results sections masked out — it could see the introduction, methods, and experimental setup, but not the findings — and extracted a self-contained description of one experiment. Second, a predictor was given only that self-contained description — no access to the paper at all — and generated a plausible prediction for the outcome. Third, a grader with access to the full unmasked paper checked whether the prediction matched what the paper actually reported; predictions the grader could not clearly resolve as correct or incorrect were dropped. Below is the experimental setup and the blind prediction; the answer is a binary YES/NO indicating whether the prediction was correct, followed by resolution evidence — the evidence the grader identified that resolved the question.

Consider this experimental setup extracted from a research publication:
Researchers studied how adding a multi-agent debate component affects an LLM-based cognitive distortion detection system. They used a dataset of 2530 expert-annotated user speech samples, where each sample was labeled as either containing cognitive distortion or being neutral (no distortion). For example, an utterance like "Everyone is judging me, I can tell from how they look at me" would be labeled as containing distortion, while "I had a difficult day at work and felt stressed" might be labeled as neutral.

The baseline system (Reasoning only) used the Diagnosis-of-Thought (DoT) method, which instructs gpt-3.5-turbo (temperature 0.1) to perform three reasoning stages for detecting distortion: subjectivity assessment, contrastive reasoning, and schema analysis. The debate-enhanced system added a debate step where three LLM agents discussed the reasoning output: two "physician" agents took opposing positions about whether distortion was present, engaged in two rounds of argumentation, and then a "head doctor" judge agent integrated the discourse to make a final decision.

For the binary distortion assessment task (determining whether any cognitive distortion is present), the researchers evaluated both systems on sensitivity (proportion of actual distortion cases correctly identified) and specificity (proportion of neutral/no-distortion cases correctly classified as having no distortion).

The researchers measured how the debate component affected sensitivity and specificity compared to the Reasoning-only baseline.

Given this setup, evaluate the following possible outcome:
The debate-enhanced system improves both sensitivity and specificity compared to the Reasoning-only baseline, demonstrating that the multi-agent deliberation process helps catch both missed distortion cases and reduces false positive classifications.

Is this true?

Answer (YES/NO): NO